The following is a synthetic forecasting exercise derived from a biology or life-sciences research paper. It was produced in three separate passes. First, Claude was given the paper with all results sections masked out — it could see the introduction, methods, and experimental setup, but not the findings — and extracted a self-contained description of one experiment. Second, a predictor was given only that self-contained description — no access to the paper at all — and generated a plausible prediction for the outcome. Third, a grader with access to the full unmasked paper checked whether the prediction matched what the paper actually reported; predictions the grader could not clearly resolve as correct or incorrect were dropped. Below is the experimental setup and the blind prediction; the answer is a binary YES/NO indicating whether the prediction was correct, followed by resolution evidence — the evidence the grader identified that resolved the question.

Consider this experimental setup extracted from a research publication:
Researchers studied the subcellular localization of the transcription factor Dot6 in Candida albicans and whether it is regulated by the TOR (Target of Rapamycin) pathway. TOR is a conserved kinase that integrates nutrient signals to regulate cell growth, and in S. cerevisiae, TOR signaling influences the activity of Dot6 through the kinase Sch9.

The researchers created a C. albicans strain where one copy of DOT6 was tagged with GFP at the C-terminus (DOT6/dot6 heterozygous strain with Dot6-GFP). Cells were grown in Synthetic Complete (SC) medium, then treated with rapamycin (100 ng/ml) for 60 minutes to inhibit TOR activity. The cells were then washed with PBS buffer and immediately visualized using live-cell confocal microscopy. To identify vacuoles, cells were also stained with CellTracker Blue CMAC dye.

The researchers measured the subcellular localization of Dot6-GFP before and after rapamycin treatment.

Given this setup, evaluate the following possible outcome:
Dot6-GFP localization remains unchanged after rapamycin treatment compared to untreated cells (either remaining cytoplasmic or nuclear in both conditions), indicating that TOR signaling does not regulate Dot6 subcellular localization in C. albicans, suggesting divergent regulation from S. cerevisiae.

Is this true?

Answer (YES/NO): NO